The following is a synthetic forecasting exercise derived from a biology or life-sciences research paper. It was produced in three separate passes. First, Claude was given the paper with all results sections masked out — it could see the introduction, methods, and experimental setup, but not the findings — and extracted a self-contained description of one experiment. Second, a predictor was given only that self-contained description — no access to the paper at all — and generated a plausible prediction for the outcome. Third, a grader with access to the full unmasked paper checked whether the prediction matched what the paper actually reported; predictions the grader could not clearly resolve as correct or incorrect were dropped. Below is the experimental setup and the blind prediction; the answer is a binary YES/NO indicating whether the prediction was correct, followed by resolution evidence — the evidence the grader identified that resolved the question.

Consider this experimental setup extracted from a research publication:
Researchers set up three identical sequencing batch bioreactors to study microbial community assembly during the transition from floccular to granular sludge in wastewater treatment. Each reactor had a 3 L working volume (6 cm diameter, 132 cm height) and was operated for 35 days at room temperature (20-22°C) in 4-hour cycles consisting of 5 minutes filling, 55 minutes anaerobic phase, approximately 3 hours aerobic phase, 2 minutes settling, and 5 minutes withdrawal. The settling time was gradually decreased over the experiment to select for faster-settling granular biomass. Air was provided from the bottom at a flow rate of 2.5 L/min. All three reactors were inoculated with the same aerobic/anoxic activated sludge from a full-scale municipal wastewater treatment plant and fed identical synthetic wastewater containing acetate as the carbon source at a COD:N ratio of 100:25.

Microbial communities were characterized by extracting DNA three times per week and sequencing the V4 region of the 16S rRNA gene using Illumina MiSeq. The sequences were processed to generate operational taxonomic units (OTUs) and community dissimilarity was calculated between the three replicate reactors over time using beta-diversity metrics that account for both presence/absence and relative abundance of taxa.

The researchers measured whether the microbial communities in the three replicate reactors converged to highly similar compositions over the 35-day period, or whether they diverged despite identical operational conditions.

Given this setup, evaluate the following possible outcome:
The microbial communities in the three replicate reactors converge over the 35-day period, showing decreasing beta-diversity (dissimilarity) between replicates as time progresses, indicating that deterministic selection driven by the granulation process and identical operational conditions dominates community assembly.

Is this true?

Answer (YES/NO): NO